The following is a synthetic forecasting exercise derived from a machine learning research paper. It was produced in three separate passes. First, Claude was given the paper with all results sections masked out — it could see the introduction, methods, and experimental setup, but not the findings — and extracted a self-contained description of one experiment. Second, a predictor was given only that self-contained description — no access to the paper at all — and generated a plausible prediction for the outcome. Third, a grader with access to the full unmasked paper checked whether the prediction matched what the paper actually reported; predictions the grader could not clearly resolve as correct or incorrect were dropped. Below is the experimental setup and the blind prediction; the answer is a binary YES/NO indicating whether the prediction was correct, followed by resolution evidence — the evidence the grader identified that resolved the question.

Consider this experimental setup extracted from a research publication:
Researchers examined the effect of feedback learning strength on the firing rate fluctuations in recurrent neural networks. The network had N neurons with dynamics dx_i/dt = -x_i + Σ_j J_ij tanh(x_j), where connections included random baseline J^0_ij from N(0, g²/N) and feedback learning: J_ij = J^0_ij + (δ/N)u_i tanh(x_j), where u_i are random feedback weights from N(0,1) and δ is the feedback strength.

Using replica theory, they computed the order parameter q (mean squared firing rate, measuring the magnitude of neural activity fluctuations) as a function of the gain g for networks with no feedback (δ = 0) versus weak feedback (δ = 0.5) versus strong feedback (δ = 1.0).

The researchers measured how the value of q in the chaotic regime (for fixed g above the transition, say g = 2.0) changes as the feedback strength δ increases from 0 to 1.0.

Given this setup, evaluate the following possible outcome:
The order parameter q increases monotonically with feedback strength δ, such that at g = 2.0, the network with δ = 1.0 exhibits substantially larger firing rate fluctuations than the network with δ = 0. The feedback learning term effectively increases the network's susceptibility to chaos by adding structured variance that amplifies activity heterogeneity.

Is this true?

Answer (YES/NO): NO